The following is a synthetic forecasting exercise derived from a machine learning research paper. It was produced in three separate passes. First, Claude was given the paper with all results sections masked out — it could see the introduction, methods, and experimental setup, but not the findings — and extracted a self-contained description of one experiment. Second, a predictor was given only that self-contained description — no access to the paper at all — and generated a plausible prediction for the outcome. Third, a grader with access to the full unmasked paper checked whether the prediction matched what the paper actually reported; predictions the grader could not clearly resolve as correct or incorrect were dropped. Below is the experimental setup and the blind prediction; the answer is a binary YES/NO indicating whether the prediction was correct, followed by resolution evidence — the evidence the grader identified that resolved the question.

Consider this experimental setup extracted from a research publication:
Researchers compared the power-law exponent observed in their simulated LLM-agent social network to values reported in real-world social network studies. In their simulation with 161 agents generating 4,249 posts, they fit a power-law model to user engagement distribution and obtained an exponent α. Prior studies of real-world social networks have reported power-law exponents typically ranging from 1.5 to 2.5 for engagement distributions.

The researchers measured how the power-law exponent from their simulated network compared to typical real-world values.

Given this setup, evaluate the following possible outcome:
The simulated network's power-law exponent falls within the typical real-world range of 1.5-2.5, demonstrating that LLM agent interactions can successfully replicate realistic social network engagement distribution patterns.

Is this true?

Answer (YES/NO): NO